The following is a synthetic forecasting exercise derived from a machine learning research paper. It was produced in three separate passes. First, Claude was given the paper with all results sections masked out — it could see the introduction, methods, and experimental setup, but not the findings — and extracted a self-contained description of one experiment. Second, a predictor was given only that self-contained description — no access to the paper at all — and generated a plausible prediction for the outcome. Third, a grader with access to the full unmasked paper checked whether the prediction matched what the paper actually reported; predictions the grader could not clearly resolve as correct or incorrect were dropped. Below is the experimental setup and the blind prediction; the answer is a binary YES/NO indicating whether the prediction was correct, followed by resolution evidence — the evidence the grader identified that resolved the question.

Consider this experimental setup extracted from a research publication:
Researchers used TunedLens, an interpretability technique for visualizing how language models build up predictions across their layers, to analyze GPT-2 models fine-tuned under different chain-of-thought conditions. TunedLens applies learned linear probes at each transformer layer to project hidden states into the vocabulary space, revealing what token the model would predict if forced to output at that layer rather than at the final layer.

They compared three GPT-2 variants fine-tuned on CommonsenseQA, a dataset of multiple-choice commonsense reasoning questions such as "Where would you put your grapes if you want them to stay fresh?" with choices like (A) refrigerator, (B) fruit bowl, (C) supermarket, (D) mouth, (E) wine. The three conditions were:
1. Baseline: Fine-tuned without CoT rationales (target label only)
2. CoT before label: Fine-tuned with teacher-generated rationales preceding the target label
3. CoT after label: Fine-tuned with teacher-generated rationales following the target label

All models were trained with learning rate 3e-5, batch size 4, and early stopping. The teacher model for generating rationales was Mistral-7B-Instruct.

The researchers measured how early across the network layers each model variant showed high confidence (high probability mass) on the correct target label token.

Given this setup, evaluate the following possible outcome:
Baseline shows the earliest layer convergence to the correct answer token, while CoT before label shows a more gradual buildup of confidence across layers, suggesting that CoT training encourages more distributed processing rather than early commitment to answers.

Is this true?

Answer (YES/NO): NO